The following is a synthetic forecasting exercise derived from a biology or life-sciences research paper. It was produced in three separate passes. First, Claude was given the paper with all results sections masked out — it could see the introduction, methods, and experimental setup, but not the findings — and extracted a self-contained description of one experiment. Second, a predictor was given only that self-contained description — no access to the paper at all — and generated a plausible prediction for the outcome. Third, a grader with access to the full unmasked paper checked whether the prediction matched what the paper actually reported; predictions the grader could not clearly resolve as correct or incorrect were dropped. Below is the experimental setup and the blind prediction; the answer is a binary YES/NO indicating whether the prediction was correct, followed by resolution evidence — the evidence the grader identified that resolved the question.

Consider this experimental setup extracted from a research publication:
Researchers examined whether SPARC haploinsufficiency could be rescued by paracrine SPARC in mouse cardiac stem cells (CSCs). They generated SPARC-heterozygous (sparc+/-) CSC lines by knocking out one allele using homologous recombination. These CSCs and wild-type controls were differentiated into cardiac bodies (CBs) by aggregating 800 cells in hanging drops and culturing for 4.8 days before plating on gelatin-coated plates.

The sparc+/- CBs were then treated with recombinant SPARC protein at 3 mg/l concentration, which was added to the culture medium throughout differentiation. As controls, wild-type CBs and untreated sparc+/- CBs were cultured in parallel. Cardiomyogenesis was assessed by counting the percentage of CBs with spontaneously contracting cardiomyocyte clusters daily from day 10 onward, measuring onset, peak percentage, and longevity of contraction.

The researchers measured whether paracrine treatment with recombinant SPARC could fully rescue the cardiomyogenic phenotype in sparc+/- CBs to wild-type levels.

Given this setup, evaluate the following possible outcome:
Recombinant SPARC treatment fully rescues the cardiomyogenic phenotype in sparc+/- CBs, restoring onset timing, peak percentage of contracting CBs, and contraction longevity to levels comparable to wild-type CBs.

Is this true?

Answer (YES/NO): NO